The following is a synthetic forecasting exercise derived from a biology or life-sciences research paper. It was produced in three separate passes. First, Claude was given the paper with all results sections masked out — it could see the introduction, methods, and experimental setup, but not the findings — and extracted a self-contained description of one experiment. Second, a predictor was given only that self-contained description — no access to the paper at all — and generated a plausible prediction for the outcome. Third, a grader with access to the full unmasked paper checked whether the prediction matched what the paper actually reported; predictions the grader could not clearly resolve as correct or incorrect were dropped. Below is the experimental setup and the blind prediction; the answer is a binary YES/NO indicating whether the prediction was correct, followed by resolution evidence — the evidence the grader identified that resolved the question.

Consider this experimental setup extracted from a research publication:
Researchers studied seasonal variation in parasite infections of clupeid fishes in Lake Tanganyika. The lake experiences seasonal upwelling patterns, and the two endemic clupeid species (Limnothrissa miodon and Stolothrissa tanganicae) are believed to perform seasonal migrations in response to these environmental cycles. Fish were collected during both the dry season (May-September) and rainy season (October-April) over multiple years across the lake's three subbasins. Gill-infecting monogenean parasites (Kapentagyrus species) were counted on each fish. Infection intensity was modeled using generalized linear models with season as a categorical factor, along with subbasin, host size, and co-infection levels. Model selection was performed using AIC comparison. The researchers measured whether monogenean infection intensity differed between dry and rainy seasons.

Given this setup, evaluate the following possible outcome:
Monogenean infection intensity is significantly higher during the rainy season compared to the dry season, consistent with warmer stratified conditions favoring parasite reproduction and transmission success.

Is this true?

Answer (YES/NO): NO